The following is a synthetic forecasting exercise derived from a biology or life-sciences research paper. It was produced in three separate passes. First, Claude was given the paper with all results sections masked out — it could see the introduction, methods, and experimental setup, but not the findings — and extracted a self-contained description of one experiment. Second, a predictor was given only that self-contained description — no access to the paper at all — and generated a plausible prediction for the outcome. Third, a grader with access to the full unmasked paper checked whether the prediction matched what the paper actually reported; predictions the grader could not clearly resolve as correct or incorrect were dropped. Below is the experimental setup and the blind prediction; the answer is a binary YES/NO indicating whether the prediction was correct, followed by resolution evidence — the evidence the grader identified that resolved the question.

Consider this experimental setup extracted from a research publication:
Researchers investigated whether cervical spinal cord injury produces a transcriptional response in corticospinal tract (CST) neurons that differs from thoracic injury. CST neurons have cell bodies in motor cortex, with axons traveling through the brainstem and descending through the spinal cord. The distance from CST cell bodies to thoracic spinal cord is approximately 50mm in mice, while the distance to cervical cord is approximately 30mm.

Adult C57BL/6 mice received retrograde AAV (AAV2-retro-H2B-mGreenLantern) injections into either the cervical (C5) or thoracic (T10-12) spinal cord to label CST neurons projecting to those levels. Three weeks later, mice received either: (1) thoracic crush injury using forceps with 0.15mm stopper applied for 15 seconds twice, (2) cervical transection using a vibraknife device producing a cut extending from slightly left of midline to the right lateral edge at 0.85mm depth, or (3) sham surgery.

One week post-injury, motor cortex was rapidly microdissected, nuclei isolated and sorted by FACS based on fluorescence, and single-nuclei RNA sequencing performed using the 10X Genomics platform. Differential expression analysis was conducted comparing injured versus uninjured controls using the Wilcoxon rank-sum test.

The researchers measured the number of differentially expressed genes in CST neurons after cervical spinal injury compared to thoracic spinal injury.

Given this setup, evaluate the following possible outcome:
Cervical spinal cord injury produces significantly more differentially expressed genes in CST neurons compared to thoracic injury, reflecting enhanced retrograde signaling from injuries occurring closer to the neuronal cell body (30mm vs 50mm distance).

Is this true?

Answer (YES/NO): NO